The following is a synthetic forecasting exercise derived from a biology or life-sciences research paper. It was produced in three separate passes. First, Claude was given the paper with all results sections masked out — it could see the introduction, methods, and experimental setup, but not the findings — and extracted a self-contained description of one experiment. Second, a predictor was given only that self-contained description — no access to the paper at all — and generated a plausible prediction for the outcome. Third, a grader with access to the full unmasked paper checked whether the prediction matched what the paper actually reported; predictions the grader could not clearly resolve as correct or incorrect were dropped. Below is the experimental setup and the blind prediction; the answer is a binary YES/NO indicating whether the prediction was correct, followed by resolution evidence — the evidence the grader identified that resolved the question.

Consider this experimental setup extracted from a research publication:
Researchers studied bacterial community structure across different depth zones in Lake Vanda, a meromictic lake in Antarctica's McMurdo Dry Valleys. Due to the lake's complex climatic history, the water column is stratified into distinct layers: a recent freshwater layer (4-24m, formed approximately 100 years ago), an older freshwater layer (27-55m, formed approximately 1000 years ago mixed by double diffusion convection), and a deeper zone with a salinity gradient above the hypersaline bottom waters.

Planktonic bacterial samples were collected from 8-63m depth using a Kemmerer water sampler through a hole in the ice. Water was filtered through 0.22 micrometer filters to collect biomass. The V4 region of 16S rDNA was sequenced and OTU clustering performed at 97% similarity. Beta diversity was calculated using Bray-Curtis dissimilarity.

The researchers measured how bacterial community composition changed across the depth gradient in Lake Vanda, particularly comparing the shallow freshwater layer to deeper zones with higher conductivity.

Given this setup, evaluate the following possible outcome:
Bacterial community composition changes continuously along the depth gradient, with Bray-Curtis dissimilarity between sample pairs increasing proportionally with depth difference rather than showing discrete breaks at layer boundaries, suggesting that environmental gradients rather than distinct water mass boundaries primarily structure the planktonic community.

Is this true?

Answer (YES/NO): YES